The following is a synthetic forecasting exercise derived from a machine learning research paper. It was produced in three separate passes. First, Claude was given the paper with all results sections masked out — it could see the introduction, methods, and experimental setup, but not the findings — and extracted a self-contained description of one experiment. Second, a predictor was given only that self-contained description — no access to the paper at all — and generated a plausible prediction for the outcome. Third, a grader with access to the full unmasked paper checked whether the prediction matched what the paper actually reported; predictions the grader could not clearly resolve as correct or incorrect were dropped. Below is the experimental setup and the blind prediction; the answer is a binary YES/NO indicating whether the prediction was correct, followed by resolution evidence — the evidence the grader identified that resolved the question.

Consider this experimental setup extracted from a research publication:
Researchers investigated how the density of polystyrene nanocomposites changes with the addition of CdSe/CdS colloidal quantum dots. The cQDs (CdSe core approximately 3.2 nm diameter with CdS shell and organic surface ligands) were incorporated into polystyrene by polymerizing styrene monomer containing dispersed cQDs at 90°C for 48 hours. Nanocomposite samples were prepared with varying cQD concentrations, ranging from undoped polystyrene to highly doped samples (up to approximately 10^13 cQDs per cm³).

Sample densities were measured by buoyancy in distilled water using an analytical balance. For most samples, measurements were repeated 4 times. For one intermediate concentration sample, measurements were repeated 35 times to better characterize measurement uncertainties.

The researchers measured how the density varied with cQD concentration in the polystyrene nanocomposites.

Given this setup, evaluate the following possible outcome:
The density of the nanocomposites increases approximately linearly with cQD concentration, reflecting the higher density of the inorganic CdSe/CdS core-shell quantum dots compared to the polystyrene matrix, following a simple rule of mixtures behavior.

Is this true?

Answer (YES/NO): NO